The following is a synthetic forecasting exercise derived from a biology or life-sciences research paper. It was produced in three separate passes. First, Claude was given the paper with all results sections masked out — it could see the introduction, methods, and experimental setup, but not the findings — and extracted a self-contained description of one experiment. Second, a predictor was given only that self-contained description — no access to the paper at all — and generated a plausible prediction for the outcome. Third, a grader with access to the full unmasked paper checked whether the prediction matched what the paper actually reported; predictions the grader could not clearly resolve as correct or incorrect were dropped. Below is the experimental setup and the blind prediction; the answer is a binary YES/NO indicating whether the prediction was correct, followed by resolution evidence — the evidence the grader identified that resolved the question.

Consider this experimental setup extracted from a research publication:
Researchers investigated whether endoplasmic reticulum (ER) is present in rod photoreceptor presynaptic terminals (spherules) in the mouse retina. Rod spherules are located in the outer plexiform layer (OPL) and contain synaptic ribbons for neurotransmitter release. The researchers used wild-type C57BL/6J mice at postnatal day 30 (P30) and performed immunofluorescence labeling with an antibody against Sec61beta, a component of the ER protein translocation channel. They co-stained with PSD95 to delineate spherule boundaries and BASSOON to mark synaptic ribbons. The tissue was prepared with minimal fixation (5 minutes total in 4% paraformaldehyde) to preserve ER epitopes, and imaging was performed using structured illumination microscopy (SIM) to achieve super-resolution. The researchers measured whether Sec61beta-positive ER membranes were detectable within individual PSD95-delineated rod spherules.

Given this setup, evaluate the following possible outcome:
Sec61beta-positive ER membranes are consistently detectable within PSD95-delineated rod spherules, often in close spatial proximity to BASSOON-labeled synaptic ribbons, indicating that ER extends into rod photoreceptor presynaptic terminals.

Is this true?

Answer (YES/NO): YES